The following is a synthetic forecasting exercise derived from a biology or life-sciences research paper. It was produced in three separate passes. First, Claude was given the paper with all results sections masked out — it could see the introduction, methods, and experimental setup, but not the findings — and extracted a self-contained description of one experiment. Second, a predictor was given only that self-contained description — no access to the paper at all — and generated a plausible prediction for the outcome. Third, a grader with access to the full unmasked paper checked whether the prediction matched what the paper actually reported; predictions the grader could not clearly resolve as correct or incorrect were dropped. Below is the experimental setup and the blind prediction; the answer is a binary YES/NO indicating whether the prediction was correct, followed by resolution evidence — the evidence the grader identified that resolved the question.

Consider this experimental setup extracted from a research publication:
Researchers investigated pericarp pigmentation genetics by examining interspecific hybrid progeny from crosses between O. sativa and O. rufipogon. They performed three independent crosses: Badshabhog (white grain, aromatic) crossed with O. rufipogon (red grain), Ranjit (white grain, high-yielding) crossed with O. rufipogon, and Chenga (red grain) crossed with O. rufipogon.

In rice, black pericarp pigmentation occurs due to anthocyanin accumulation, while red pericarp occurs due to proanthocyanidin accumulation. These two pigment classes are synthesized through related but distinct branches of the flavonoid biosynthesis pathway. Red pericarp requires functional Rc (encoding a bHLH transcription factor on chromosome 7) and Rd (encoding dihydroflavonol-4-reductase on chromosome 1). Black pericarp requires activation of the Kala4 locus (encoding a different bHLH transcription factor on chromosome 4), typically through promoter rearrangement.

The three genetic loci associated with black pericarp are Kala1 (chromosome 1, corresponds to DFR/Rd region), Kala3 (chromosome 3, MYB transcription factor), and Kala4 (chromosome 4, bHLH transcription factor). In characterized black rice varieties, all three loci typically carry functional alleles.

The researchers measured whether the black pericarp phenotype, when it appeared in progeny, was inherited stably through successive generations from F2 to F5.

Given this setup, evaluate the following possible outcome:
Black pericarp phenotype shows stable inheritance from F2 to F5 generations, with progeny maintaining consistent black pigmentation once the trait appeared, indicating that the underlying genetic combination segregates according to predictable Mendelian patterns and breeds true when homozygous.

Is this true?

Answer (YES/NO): YES